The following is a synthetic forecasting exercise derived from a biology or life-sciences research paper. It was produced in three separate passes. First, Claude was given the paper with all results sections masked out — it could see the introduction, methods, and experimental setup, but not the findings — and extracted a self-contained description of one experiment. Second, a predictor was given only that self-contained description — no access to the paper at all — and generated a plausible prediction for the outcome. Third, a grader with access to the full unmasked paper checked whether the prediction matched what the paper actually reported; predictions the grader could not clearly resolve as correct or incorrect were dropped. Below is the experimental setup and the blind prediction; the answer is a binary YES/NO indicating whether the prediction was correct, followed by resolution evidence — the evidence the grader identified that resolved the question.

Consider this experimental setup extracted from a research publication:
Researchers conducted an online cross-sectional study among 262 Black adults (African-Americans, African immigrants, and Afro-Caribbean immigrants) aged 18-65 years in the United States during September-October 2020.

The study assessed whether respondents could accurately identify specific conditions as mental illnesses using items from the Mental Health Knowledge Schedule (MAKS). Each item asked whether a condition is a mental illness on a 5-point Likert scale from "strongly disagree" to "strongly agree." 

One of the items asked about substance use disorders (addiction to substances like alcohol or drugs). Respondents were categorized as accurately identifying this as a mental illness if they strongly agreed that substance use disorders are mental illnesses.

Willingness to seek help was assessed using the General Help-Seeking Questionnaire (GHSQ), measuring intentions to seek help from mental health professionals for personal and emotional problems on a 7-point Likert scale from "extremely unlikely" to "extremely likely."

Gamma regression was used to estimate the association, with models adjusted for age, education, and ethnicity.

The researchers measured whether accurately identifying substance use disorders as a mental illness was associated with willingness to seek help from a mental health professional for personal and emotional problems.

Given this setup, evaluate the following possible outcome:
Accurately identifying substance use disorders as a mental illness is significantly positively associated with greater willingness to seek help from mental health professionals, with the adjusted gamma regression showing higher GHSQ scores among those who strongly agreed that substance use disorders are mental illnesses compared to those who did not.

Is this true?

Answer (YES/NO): YES